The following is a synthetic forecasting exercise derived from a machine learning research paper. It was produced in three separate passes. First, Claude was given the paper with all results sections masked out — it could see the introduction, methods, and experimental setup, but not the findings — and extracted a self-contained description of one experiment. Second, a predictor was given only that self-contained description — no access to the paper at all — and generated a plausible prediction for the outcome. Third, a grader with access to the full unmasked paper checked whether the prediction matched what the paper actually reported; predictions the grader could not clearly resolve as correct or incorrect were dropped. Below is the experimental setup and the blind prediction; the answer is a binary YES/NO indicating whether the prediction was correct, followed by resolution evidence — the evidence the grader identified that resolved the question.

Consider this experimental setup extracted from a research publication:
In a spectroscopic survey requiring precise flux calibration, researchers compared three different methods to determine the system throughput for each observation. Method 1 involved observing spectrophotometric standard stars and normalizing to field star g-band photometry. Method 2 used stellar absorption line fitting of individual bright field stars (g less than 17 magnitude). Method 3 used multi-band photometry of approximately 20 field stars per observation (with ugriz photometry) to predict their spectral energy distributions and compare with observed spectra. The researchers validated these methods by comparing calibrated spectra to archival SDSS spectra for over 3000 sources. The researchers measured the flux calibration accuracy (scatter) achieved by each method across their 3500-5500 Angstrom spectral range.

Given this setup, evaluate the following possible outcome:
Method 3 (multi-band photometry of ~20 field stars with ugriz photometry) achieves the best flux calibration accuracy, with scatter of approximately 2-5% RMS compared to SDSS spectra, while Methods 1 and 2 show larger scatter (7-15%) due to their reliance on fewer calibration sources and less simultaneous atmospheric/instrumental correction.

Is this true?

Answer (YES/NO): YES